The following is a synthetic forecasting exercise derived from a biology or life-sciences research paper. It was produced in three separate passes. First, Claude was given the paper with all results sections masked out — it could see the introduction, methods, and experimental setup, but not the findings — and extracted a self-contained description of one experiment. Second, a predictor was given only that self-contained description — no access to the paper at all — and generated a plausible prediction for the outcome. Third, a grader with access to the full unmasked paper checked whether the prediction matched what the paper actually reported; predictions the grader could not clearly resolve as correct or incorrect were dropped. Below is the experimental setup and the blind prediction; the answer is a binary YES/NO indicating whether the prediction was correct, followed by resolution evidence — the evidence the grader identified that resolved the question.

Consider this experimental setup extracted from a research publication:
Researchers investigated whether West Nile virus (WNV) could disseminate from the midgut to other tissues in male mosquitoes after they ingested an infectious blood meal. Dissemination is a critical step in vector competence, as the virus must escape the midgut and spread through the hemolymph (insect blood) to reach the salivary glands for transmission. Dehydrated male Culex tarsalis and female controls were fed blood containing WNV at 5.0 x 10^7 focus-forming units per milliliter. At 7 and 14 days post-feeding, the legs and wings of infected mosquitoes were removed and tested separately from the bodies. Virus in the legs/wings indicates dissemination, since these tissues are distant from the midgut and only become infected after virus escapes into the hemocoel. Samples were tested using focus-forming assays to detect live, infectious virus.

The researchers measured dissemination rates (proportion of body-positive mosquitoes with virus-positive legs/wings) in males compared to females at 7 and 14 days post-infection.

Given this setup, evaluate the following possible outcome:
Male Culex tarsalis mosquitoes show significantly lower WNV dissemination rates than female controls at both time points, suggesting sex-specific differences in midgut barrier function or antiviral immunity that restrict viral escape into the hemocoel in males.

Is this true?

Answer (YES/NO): NO